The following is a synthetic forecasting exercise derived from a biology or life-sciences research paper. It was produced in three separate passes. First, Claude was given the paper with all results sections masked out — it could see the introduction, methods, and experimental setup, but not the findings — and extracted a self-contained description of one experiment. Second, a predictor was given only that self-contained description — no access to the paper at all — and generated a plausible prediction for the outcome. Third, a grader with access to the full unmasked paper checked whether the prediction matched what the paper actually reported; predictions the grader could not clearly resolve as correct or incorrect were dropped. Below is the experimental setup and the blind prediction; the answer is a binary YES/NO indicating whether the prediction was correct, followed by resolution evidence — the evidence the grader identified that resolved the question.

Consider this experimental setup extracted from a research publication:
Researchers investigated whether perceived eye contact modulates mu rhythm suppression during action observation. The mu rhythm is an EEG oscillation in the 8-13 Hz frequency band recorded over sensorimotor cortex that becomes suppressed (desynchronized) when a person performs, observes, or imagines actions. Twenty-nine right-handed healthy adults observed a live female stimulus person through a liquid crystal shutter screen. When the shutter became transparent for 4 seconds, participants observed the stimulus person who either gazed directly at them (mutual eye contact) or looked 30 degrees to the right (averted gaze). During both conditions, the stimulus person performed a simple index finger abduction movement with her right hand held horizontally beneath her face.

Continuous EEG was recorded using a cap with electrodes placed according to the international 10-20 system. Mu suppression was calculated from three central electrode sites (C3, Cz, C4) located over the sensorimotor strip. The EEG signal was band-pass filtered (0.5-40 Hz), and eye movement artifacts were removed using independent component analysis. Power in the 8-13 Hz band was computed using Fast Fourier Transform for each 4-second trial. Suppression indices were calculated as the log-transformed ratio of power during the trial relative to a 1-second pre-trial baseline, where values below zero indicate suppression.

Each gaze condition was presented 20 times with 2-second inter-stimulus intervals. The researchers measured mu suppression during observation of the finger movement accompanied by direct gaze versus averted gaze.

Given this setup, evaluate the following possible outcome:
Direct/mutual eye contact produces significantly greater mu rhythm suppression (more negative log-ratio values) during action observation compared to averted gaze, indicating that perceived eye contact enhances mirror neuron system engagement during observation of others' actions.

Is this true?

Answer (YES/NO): YES